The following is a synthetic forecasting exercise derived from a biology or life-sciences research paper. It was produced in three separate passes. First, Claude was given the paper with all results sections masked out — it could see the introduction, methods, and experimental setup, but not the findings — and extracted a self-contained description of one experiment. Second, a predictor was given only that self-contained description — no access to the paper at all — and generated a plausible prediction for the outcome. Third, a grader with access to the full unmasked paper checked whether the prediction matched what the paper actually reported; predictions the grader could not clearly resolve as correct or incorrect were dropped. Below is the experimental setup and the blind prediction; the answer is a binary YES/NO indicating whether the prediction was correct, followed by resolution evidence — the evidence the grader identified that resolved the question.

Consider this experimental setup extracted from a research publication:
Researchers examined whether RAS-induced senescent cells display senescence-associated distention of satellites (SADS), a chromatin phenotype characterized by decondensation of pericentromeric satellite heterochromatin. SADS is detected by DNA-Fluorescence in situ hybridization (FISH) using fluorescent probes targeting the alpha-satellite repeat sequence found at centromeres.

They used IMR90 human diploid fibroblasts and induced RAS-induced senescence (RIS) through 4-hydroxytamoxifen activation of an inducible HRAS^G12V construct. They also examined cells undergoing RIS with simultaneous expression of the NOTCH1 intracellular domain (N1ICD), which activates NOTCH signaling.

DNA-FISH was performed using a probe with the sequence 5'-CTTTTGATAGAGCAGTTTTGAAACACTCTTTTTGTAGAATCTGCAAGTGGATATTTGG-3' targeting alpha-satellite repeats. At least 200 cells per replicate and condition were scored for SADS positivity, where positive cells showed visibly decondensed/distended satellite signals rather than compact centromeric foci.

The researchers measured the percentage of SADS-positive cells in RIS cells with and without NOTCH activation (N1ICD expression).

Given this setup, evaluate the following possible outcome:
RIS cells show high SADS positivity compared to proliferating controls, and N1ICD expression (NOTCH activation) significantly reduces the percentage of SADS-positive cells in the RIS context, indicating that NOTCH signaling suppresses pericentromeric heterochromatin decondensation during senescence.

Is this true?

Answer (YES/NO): NO